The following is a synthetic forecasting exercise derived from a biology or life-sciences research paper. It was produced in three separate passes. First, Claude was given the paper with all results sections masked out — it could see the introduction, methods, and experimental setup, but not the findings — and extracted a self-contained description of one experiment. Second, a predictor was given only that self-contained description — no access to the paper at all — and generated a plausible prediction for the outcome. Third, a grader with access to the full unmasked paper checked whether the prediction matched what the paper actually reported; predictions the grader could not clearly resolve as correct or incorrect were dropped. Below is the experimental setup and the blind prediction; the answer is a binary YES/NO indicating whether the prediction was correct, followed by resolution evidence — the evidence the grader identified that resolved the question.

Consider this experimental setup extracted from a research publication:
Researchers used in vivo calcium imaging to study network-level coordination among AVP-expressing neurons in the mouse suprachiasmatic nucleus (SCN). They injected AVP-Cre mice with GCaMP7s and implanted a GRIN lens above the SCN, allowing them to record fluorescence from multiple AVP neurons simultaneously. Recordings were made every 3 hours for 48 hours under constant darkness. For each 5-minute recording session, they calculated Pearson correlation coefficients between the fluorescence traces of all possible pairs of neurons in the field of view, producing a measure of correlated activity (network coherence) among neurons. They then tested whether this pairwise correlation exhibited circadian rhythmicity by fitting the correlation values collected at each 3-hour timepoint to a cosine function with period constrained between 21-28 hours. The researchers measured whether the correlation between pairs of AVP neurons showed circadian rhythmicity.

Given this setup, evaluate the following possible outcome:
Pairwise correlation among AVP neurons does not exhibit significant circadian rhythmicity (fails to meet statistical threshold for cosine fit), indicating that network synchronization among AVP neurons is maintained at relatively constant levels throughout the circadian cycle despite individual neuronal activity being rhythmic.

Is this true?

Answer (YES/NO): NO